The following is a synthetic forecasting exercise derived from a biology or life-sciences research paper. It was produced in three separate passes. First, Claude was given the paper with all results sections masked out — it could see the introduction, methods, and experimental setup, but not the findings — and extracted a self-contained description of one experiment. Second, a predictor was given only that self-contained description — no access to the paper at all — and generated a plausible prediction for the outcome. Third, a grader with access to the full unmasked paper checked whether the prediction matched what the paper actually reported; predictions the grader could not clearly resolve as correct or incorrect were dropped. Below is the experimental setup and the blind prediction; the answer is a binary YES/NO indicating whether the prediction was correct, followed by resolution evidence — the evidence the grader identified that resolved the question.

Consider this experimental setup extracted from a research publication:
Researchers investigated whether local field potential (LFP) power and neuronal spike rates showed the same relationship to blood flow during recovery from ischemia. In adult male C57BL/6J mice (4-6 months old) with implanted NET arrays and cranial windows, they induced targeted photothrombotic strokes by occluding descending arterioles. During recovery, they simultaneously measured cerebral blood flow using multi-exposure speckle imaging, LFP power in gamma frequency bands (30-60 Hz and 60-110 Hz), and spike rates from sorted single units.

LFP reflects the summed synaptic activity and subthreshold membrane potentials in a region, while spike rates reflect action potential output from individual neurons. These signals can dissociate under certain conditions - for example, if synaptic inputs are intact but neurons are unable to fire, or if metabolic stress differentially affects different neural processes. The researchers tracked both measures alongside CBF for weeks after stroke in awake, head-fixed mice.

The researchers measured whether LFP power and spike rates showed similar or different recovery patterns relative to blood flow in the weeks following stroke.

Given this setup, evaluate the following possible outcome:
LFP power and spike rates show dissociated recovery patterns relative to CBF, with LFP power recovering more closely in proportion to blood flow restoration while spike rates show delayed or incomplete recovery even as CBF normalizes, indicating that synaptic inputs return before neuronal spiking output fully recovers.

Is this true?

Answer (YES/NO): NO